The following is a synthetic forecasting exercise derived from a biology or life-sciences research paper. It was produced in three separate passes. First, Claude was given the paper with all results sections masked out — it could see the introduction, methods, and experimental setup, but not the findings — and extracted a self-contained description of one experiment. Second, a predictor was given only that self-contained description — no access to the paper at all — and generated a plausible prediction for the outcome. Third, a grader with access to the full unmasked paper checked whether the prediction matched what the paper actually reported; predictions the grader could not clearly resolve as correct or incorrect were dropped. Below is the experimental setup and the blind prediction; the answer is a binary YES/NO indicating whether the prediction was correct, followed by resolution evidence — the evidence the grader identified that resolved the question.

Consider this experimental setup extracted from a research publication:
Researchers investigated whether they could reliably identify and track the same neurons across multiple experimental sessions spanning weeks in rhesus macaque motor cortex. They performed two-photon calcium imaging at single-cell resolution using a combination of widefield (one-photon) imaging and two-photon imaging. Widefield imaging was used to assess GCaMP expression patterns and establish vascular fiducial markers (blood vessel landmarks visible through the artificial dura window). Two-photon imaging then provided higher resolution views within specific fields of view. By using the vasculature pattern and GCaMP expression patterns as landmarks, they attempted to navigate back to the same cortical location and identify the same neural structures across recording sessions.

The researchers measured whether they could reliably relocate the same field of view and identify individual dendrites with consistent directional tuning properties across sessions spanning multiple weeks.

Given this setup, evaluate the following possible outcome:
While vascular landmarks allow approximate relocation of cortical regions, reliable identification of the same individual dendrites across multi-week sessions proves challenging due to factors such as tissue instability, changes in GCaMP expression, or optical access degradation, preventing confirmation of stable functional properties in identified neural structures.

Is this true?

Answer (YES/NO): NO